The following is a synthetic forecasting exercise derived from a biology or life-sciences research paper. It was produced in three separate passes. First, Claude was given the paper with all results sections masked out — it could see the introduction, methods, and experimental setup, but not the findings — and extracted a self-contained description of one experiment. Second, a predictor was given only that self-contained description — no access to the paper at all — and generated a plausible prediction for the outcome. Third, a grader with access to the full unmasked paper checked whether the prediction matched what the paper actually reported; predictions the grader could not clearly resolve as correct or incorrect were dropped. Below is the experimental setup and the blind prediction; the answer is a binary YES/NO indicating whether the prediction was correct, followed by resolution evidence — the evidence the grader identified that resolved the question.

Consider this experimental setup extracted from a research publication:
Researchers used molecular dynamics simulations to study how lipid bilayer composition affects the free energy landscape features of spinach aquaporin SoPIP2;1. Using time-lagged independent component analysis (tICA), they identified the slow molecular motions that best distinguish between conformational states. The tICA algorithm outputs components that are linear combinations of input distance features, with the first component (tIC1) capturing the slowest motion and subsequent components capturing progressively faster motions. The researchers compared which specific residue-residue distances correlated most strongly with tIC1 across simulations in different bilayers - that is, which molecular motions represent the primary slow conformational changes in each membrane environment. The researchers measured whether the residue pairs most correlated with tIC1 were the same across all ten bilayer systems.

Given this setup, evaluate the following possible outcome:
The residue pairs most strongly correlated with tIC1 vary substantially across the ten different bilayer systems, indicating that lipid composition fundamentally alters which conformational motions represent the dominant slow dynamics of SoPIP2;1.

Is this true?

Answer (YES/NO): YES